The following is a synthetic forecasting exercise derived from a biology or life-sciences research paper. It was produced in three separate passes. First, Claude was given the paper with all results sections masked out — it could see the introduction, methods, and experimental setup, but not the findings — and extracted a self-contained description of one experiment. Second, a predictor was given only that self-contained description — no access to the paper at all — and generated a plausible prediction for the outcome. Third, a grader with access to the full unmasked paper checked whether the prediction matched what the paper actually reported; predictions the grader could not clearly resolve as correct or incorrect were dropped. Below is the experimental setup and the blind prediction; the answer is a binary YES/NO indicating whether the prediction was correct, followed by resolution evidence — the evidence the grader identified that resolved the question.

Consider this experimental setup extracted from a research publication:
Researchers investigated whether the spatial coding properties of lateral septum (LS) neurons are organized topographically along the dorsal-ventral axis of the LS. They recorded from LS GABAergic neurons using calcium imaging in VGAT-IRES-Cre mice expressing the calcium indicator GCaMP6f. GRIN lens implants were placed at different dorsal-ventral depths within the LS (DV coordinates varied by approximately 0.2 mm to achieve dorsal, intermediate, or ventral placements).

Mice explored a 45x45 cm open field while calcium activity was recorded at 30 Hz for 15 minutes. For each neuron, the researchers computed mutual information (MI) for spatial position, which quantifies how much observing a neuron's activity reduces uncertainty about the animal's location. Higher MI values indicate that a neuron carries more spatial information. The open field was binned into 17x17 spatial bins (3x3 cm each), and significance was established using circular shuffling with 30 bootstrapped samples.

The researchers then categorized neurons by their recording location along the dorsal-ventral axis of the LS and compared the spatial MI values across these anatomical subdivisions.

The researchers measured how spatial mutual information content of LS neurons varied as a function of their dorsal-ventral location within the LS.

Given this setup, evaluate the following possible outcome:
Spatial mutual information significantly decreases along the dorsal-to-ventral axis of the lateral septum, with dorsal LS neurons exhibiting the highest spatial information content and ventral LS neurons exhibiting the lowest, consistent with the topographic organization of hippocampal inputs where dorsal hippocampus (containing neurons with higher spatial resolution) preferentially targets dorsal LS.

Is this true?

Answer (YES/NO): NO